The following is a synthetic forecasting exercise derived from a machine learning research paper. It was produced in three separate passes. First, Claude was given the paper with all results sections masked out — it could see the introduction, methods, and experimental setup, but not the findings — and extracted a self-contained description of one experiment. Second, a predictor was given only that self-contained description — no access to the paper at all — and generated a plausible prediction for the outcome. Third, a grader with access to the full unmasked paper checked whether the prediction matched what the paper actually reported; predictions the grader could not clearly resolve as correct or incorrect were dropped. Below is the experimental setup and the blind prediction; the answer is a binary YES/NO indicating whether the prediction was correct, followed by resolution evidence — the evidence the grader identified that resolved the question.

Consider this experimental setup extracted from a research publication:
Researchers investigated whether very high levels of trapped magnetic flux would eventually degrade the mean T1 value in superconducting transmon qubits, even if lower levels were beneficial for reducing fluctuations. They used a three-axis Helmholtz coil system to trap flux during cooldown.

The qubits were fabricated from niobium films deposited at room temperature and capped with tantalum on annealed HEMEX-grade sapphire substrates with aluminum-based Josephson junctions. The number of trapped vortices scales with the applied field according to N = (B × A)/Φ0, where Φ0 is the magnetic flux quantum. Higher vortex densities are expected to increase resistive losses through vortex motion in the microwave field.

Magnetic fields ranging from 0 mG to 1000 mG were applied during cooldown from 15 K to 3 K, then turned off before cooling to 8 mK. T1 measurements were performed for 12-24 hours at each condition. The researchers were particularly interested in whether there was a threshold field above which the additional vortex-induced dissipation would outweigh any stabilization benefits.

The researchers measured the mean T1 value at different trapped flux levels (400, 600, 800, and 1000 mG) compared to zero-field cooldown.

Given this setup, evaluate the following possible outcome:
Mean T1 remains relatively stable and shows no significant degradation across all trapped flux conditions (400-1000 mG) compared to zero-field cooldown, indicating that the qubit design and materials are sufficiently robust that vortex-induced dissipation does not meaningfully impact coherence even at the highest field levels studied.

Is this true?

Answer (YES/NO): NO